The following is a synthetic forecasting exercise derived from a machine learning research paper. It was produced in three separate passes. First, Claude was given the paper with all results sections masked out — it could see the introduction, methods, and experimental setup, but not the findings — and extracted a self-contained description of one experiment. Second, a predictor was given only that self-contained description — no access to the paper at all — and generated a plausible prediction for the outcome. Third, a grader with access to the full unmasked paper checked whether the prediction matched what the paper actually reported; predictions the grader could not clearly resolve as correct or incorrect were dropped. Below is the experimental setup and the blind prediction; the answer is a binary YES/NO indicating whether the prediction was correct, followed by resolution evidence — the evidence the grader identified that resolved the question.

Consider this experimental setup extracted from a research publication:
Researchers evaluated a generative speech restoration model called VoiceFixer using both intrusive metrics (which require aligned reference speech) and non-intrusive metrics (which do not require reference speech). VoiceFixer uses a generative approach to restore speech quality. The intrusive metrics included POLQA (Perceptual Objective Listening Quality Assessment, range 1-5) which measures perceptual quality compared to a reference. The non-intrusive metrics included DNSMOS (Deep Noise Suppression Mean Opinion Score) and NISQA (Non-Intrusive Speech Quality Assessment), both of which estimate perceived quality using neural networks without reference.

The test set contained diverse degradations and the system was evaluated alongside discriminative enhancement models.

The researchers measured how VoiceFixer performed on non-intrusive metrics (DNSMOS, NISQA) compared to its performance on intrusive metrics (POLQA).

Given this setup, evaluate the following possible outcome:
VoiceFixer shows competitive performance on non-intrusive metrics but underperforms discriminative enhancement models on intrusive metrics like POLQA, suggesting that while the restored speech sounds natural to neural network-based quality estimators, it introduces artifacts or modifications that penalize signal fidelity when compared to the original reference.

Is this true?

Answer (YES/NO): YES